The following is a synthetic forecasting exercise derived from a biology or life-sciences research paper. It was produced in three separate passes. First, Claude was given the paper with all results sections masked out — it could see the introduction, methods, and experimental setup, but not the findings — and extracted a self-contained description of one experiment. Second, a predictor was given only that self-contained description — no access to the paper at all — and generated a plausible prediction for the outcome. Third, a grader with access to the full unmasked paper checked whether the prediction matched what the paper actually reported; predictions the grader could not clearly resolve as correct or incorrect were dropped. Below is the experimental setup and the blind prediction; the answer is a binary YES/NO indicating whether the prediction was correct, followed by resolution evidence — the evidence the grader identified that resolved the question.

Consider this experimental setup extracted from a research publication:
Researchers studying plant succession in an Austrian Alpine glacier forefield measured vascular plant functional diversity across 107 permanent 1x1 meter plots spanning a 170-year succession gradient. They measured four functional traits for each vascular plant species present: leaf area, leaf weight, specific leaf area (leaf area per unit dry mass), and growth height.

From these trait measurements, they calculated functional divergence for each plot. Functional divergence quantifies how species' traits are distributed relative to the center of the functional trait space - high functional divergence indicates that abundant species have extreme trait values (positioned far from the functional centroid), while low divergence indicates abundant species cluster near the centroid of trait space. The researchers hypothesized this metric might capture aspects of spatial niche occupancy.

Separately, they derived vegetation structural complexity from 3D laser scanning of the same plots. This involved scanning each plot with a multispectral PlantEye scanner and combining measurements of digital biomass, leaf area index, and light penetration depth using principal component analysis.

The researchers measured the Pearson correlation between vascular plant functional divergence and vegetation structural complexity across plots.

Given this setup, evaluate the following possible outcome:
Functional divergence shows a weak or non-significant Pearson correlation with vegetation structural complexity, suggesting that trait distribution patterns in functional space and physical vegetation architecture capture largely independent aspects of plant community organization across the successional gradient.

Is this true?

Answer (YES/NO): NO